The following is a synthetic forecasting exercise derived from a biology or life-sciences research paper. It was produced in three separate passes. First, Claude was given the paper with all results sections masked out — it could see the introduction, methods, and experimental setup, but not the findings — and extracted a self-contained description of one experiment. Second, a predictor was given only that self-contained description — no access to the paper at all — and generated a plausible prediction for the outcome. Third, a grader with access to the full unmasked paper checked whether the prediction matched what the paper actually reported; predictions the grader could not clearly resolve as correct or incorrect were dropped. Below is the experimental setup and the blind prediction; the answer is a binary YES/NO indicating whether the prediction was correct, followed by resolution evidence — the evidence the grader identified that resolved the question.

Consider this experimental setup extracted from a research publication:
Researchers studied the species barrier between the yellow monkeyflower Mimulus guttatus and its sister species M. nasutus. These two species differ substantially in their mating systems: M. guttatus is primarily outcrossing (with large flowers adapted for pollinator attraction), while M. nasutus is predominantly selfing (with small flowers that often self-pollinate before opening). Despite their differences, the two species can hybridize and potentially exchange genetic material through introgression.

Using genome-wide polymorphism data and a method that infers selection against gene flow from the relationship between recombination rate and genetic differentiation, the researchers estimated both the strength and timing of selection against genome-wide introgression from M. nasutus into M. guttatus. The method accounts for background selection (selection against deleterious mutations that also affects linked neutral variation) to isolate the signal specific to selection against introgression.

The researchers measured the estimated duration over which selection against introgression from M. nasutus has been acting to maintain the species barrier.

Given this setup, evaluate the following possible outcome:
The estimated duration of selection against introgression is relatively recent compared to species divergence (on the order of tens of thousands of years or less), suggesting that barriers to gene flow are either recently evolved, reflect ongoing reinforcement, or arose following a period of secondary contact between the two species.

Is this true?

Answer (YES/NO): NO